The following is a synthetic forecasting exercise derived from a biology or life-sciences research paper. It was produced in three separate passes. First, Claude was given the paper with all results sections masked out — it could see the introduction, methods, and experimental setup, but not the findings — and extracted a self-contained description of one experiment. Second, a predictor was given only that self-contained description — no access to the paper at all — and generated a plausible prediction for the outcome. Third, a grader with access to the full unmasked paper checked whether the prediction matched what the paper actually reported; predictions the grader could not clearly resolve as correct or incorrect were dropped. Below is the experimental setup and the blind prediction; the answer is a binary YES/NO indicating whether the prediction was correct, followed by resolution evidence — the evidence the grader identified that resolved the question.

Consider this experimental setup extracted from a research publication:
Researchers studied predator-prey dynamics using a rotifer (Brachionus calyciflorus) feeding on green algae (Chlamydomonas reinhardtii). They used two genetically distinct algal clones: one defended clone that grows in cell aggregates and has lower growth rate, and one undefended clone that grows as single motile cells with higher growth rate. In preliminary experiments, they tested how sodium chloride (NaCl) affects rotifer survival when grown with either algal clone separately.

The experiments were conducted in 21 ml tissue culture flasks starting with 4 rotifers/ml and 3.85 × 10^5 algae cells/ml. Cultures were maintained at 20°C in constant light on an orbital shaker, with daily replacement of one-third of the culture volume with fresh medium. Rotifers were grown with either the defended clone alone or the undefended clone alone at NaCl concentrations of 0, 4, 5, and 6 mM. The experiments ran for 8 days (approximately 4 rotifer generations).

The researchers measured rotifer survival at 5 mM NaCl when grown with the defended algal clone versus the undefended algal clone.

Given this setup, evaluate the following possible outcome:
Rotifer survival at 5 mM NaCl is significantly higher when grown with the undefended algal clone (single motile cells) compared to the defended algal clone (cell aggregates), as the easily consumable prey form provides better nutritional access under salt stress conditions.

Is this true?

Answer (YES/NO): YES